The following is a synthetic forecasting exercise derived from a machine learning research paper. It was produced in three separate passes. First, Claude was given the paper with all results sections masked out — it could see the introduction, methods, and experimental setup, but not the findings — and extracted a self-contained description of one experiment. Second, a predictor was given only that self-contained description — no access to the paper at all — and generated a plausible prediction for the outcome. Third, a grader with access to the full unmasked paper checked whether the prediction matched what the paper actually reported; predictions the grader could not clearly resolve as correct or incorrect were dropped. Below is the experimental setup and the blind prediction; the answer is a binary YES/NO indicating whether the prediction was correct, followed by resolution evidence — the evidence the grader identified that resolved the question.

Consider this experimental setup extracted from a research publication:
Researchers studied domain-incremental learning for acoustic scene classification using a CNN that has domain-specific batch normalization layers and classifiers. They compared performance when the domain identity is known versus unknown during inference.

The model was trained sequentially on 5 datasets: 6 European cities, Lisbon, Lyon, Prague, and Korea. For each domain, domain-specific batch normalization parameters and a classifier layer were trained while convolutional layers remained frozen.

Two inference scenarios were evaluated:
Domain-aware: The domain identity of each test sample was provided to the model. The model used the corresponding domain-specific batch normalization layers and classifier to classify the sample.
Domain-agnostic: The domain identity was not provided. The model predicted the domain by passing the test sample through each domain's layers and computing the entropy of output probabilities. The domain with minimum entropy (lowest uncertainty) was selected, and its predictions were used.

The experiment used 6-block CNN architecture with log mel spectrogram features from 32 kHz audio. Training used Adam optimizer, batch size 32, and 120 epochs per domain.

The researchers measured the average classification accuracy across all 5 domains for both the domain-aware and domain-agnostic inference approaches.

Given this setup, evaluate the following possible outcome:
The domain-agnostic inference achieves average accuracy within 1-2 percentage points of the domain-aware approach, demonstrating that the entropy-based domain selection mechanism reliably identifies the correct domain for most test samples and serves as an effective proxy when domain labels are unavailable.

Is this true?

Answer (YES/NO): NO